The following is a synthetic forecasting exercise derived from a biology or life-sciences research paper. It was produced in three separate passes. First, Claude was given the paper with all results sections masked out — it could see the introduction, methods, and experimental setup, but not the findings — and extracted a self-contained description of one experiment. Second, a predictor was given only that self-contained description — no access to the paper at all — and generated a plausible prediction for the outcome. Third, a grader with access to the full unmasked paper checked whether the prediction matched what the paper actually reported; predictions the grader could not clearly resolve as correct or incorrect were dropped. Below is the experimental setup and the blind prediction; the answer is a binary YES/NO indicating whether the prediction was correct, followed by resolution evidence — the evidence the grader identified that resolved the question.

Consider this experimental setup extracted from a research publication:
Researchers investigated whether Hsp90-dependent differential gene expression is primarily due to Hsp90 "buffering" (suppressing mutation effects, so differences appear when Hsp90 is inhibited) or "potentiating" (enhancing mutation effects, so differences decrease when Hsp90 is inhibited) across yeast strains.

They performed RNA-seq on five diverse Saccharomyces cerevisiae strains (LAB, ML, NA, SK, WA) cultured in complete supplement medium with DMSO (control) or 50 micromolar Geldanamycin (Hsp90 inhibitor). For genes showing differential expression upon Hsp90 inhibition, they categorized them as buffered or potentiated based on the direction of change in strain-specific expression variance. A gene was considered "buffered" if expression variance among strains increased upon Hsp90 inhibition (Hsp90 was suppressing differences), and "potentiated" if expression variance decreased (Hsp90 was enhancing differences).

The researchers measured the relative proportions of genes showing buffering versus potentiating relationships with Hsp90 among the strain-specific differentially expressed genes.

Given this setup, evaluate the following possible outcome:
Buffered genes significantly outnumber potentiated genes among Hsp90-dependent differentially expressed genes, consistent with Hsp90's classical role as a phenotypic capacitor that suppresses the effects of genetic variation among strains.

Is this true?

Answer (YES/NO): YES